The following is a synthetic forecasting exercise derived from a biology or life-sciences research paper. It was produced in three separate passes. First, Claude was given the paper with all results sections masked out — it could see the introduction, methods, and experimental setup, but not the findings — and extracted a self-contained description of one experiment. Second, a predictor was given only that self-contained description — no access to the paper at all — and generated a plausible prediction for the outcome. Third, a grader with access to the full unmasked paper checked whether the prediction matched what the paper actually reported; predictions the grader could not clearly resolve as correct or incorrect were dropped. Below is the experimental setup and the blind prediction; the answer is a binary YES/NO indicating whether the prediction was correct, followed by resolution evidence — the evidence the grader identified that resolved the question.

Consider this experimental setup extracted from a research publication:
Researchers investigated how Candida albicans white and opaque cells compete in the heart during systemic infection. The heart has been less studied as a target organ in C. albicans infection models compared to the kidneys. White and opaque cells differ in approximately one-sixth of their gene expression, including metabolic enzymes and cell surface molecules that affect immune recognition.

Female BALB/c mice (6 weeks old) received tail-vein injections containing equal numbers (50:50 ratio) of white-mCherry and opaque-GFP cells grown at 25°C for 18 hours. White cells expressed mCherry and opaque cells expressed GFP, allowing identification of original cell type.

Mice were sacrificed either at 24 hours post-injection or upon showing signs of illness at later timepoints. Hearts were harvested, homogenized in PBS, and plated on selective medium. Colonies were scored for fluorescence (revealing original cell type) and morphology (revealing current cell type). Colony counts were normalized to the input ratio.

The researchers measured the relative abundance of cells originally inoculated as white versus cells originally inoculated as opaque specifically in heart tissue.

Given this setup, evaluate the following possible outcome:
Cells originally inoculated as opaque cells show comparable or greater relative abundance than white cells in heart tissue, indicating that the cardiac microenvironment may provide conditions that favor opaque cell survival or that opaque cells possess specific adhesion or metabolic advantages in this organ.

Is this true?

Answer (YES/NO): YES